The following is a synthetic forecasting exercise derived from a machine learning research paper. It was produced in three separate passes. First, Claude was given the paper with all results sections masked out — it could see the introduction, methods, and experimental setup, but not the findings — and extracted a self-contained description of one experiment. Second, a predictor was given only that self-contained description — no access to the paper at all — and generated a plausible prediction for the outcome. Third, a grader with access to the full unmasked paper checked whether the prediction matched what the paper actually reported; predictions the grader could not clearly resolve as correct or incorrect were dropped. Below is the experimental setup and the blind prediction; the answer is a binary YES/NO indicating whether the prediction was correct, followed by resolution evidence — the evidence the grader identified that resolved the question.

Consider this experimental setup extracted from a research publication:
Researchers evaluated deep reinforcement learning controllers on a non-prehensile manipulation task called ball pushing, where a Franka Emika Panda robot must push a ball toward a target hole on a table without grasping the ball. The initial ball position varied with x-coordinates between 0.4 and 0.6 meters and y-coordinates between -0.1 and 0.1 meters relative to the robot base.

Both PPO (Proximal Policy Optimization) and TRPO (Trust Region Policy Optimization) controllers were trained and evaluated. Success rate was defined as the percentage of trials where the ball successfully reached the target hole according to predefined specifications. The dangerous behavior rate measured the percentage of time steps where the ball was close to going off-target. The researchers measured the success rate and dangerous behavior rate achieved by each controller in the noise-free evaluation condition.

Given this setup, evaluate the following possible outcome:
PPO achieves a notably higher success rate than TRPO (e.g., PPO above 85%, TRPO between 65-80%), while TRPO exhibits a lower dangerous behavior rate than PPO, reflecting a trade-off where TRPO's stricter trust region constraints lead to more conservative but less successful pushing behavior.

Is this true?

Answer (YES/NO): NO